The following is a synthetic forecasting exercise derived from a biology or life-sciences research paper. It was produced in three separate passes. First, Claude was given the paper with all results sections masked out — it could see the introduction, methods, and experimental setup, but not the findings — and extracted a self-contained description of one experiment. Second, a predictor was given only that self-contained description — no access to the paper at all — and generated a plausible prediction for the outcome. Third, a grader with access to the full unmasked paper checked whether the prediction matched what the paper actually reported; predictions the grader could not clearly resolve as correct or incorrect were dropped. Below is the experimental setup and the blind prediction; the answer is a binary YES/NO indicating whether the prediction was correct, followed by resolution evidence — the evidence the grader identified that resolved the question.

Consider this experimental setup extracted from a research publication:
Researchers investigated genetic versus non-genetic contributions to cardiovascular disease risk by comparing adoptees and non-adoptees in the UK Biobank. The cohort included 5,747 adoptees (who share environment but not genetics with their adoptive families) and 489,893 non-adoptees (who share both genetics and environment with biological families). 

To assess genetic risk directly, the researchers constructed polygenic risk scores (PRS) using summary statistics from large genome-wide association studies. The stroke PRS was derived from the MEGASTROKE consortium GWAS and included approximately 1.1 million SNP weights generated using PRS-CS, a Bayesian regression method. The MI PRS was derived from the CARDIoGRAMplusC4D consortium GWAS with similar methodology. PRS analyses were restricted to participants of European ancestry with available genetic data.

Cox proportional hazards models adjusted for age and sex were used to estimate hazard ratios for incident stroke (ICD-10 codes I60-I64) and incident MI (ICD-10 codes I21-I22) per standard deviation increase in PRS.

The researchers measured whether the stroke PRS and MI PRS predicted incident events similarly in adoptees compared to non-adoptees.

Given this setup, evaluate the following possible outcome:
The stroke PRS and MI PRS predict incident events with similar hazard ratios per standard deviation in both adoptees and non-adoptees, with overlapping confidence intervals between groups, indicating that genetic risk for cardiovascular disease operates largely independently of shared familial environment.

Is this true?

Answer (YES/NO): YES